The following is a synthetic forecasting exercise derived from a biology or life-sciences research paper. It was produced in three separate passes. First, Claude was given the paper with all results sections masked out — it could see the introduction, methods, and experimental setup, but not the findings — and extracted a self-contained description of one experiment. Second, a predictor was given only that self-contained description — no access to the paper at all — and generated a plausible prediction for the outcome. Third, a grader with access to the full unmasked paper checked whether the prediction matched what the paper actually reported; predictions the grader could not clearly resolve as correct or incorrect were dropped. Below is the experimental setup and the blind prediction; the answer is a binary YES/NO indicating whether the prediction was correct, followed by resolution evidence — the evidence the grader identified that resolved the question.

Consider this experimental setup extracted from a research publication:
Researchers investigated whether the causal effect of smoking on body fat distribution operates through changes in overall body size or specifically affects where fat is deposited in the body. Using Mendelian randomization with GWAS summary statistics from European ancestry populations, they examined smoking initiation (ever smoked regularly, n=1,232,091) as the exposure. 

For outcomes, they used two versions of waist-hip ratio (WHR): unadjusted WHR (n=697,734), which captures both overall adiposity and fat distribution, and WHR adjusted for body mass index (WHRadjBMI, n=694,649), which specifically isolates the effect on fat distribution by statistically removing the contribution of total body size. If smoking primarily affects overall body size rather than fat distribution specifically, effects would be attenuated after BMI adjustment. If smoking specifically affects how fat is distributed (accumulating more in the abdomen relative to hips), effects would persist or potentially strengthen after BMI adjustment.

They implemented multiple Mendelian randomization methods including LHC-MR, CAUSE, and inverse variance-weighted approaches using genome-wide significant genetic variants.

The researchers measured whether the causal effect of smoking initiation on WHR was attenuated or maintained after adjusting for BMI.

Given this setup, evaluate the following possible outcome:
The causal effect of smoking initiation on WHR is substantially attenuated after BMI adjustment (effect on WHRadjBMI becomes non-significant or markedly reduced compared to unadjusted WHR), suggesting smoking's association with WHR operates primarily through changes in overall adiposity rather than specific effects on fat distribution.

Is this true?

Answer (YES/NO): NO